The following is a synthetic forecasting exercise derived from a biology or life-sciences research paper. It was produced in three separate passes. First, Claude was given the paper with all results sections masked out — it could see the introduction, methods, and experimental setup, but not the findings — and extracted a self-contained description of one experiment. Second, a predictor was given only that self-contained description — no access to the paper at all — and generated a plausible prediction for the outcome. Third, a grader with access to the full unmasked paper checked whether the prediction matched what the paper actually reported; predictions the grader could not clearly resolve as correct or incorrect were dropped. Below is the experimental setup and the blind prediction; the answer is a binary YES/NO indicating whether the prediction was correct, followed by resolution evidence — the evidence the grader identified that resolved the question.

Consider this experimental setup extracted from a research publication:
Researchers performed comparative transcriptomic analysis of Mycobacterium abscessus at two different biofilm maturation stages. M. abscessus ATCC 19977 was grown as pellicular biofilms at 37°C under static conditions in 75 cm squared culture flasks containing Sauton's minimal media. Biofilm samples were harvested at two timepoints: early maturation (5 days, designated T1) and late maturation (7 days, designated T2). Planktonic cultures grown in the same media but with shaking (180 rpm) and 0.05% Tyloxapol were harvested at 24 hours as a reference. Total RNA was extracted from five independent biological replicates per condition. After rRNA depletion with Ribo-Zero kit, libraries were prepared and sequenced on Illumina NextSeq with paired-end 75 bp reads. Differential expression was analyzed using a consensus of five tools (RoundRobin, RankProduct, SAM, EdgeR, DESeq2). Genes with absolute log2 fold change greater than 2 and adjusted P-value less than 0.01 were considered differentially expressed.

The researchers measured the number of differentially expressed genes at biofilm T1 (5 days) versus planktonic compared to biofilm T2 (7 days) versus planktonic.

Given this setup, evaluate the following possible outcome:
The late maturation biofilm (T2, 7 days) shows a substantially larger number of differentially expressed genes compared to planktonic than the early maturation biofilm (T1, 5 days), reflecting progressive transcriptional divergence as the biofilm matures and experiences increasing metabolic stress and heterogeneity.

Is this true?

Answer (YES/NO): YES